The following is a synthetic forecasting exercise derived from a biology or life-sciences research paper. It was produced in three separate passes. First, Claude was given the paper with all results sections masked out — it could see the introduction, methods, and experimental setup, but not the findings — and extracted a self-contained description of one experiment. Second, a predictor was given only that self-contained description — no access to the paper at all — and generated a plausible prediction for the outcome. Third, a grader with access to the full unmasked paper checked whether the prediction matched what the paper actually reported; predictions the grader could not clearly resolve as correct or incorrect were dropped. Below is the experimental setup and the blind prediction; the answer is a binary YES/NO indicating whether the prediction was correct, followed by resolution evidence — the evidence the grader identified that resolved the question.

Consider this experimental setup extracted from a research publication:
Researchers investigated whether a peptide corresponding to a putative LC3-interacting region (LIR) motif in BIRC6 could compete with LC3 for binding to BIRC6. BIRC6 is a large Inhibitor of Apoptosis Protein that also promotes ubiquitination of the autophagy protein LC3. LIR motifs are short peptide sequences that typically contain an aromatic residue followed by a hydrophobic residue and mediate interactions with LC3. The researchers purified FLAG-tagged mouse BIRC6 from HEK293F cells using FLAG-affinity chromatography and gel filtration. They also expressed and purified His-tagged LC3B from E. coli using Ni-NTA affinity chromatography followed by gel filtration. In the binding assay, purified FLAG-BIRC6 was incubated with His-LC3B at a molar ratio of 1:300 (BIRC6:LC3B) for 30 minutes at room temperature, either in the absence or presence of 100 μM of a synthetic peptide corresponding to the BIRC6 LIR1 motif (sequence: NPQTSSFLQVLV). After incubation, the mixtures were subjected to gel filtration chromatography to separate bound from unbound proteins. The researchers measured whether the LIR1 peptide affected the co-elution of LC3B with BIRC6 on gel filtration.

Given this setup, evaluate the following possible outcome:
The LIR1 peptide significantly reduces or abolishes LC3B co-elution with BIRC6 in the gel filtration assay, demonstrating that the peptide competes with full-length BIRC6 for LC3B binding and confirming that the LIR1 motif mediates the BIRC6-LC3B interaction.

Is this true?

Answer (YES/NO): NO